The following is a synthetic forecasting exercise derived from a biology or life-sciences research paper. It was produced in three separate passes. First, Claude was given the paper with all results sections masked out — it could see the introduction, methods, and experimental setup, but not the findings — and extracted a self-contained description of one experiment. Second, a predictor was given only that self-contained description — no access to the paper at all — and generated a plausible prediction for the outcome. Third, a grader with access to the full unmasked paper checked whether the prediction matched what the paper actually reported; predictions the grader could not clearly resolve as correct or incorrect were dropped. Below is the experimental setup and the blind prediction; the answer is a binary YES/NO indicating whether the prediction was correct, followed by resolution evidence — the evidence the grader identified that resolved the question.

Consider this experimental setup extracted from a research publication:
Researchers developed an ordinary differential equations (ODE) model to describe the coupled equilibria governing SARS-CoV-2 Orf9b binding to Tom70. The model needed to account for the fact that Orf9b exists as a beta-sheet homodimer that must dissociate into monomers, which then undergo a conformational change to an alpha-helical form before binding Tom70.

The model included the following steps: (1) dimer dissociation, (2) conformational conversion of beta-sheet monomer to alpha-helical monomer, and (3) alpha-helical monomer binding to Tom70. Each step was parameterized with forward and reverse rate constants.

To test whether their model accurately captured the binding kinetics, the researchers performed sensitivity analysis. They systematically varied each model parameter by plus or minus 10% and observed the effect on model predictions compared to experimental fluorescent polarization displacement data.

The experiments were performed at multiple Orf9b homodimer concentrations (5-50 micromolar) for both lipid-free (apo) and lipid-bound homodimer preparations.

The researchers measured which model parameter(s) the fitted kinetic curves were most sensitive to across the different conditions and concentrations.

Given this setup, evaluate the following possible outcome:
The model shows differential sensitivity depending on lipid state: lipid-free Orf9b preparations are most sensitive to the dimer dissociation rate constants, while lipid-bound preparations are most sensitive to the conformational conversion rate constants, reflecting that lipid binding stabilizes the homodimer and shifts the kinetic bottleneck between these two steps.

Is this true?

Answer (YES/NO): NO